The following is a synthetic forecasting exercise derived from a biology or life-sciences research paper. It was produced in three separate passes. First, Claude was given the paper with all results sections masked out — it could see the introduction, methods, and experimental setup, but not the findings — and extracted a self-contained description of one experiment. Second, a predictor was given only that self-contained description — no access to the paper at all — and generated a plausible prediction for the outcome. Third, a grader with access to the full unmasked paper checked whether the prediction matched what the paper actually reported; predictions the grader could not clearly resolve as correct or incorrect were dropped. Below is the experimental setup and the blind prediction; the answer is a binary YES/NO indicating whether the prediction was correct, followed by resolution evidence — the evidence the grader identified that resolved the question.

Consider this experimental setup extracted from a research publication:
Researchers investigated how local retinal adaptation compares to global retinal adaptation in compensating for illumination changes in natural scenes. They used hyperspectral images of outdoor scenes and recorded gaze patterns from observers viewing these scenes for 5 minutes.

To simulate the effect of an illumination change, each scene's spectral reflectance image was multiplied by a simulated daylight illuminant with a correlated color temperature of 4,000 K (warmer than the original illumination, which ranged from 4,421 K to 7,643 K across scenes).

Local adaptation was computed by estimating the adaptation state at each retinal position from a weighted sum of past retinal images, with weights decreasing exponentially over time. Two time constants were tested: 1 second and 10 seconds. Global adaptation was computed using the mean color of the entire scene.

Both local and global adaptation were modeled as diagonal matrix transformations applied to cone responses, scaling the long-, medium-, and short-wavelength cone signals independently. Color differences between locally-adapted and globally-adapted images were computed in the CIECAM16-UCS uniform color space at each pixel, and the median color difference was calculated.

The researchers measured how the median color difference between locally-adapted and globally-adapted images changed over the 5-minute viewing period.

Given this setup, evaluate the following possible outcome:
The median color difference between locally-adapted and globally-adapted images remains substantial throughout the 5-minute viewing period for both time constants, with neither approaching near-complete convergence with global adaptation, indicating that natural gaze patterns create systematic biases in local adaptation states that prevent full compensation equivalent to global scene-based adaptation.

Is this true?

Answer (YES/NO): NO